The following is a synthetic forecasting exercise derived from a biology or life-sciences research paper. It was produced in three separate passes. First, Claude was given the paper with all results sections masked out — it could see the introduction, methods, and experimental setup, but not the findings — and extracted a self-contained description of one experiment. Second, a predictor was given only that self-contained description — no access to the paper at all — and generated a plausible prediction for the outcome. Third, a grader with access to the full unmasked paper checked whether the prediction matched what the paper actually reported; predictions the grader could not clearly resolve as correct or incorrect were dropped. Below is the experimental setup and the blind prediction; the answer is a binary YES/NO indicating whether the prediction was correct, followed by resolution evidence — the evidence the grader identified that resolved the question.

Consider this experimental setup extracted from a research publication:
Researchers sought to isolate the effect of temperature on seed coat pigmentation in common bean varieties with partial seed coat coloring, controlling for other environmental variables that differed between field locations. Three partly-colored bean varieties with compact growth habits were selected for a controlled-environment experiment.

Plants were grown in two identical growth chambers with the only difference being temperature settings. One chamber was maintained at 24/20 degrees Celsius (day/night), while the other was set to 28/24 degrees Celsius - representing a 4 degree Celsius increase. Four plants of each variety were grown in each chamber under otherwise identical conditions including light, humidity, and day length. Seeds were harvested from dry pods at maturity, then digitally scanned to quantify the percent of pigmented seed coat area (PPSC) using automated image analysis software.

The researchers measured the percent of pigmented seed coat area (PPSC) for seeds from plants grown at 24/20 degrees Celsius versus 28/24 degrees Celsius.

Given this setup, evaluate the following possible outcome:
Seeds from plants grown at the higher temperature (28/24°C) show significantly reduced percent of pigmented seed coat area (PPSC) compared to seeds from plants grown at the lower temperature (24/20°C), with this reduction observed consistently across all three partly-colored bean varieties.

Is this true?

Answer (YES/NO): NO